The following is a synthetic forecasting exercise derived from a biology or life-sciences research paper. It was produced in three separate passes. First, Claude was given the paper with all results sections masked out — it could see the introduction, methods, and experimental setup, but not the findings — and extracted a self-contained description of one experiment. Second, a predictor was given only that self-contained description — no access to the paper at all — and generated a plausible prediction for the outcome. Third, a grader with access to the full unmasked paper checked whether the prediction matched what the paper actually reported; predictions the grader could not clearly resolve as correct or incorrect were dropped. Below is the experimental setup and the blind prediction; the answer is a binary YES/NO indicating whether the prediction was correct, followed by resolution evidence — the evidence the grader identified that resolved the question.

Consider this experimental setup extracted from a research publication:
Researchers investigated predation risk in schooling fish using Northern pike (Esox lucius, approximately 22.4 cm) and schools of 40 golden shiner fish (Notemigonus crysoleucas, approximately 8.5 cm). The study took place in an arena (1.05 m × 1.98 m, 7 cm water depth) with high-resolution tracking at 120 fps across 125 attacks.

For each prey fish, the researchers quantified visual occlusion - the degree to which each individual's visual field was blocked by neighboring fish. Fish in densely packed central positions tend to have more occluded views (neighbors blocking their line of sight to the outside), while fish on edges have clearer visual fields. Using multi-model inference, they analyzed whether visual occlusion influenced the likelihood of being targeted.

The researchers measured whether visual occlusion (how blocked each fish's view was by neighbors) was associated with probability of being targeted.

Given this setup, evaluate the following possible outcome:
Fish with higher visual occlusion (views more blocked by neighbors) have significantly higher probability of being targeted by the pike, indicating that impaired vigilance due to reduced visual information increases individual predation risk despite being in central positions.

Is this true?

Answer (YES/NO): NO